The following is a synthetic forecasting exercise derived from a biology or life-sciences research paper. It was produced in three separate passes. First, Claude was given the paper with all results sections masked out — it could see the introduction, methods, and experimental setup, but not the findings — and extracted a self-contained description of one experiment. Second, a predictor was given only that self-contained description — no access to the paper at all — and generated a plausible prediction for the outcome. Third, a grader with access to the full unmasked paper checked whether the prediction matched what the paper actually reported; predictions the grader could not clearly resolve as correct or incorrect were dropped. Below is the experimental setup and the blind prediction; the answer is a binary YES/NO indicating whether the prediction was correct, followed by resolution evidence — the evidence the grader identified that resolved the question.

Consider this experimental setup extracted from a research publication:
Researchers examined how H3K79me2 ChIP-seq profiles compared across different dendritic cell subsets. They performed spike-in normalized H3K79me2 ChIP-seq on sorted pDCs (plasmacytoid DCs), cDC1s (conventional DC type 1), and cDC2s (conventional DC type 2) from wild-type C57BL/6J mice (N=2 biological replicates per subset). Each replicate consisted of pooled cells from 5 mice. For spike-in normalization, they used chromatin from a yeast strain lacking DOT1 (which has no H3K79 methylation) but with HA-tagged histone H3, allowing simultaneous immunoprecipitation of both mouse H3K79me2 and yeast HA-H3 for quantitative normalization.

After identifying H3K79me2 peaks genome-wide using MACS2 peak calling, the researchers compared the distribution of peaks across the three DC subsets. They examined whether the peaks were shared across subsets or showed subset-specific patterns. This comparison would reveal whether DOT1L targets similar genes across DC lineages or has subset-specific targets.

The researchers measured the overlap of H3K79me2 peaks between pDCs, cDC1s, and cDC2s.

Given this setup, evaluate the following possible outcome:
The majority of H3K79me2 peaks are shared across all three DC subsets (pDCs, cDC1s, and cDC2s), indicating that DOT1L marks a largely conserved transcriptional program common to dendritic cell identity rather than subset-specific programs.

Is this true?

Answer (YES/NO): NO